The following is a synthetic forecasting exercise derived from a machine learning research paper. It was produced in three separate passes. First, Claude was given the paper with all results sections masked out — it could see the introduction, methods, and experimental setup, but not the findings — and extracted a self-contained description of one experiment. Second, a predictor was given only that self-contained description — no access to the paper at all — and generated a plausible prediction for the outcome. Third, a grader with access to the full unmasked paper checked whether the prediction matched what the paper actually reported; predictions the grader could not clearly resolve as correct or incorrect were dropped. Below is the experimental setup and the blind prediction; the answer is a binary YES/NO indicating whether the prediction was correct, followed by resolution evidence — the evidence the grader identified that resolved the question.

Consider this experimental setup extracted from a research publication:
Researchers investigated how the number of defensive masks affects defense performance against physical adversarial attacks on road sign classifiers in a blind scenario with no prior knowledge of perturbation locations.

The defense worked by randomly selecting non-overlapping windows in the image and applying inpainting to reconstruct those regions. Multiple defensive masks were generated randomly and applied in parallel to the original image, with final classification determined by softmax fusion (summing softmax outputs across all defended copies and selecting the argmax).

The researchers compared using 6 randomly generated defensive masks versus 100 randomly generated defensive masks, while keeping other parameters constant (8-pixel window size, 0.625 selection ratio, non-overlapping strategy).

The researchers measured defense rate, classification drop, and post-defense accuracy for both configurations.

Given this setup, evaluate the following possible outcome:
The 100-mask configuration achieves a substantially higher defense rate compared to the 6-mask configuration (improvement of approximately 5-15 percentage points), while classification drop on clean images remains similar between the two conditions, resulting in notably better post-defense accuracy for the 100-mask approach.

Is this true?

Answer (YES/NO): NO